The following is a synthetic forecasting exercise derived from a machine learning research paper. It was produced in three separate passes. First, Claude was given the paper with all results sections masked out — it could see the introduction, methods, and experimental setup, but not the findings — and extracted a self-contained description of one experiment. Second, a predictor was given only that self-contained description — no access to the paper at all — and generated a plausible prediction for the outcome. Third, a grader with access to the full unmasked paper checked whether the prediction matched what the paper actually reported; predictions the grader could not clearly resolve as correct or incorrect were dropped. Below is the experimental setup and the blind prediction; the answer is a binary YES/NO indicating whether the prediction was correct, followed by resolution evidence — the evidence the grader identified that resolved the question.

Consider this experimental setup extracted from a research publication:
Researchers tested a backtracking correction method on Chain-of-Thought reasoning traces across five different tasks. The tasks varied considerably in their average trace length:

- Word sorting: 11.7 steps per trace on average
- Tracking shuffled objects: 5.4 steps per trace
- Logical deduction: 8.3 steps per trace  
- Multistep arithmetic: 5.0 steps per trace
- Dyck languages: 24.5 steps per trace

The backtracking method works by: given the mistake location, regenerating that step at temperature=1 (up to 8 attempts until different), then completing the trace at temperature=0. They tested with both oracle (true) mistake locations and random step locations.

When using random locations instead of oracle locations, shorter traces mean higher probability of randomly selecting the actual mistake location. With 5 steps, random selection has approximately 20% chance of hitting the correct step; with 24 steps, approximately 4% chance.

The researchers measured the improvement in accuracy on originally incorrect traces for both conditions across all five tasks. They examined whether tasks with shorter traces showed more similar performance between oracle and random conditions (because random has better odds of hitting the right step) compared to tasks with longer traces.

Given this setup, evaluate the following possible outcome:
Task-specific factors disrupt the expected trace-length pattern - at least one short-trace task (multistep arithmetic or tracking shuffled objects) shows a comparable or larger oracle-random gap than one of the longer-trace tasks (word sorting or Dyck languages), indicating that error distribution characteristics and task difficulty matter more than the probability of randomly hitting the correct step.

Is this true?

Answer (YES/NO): YES